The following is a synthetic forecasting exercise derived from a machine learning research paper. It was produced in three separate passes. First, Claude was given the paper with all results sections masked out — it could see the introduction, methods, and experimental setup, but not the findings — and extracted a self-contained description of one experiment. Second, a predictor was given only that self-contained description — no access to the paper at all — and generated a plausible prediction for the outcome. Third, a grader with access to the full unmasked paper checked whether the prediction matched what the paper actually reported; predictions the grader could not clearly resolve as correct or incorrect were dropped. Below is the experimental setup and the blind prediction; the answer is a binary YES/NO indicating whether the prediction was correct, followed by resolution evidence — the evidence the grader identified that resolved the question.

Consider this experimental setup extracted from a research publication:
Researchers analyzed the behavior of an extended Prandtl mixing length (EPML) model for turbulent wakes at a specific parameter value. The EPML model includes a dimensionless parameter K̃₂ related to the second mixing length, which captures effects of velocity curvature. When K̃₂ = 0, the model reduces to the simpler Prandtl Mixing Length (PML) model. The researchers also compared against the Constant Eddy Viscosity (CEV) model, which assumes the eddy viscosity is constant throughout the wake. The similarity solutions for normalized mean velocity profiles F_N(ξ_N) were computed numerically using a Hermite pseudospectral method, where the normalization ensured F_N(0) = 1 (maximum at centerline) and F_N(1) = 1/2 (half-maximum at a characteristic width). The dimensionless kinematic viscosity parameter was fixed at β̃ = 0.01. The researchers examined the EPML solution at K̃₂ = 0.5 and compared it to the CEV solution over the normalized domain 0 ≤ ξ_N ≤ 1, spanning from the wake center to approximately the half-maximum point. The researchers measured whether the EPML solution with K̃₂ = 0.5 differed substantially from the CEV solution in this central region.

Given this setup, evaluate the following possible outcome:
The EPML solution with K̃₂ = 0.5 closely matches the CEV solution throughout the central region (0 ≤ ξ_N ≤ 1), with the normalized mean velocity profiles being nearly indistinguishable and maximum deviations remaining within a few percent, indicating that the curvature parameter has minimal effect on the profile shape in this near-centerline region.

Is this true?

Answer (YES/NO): YES